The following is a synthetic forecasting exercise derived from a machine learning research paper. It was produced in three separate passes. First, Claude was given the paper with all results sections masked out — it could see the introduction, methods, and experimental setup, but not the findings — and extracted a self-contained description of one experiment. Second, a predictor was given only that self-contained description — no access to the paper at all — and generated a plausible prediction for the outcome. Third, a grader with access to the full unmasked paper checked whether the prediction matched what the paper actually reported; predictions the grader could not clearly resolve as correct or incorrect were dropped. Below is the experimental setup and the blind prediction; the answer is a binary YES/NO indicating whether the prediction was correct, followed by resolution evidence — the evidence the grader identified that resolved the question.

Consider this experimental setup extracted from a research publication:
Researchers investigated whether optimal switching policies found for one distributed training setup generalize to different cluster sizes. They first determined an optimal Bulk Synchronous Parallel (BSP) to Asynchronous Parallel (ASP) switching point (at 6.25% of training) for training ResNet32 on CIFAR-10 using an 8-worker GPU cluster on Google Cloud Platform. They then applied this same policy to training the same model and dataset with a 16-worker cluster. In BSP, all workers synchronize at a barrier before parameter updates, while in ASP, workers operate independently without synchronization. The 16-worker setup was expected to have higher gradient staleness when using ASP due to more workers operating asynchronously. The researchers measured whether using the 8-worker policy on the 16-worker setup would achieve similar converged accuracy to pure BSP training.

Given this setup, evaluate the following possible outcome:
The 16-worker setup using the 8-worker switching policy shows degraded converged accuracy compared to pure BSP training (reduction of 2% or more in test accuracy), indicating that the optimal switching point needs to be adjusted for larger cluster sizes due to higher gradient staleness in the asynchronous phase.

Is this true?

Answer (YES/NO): NO